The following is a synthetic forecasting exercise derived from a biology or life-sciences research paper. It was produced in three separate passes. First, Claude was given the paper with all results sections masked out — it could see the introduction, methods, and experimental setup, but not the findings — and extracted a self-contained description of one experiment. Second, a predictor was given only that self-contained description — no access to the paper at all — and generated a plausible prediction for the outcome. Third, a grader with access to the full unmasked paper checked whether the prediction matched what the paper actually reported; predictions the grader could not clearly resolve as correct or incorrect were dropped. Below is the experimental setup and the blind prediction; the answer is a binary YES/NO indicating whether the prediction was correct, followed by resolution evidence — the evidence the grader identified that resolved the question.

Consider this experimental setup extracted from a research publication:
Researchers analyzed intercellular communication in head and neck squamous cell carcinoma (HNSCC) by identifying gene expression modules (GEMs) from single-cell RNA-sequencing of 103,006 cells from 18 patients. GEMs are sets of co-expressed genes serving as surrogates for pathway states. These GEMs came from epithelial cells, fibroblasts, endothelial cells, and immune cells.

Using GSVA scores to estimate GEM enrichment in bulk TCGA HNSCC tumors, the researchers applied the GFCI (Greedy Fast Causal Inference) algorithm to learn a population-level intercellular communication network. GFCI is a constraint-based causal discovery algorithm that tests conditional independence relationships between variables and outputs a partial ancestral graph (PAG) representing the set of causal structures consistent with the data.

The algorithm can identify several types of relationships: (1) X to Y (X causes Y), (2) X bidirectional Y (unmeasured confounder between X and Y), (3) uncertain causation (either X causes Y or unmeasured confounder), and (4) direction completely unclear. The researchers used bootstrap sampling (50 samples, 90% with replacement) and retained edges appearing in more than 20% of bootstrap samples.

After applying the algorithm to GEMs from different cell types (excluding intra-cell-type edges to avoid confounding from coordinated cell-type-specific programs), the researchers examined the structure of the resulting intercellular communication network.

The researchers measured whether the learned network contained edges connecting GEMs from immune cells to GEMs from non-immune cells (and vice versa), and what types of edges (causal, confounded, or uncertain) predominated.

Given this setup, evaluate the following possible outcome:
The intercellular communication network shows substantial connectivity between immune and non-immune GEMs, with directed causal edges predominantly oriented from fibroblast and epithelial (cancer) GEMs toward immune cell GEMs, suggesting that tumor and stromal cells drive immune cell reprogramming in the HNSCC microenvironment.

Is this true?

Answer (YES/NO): NO